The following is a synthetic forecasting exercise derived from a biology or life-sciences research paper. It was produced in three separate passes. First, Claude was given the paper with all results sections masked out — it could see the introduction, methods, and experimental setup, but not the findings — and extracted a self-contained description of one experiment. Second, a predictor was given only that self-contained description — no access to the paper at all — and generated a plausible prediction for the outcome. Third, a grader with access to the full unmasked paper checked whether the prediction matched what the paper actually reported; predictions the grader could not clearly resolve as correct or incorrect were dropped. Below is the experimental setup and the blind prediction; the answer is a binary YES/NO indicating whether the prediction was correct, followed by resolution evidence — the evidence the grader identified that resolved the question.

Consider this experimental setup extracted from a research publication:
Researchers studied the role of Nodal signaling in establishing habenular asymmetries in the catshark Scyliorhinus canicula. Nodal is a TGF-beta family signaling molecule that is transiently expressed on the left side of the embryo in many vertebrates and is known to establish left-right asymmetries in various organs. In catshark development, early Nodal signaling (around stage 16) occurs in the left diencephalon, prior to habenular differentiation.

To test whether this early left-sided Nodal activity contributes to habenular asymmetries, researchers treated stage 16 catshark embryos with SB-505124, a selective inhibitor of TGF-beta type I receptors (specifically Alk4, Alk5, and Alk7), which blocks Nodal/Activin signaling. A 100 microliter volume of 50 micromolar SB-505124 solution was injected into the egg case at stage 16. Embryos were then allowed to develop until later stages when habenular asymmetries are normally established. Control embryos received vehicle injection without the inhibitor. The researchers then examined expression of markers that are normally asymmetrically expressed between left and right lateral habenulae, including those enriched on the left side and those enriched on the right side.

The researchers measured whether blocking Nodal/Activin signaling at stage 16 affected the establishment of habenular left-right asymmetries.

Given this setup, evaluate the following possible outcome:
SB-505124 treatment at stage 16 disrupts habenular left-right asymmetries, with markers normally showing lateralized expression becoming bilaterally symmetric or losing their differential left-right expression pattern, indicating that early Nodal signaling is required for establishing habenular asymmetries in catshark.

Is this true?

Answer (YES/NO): YES